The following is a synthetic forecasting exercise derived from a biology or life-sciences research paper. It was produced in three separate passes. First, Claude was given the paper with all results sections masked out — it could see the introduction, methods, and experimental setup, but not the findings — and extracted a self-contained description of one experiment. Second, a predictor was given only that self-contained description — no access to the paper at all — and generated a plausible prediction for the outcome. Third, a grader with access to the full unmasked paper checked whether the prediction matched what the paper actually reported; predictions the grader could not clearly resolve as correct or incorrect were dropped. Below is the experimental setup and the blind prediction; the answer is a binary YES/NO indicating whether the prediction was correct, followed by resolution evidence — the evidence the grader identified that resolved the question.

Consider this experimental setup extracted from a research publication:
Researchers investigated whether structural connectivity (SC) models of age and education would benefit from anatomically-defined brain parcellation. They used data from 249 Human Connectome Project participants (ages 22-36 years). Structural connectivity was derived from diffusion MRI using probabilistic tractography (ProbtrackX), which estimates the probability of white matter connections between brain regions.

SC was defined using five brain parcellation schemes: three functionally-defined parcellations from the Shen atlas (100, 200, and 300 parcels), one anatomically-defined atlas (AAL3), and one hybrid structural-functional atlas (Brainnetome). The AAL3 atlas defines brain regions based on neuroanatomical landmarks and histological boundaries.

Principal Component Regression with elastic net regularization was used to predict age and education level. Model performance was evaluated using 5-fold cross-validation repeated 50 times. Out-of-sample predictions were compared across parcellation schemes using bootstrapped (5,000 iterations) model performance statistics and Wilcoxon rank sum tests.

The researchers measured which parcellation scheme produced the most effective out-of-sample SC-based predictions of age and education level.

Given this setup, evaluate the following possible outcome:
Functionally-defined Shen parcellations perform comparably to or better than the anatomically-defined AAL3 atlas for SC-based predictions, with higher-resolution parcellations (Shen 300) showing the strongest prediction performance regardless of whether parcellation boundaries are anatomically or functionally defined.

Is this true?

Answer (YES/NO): NO